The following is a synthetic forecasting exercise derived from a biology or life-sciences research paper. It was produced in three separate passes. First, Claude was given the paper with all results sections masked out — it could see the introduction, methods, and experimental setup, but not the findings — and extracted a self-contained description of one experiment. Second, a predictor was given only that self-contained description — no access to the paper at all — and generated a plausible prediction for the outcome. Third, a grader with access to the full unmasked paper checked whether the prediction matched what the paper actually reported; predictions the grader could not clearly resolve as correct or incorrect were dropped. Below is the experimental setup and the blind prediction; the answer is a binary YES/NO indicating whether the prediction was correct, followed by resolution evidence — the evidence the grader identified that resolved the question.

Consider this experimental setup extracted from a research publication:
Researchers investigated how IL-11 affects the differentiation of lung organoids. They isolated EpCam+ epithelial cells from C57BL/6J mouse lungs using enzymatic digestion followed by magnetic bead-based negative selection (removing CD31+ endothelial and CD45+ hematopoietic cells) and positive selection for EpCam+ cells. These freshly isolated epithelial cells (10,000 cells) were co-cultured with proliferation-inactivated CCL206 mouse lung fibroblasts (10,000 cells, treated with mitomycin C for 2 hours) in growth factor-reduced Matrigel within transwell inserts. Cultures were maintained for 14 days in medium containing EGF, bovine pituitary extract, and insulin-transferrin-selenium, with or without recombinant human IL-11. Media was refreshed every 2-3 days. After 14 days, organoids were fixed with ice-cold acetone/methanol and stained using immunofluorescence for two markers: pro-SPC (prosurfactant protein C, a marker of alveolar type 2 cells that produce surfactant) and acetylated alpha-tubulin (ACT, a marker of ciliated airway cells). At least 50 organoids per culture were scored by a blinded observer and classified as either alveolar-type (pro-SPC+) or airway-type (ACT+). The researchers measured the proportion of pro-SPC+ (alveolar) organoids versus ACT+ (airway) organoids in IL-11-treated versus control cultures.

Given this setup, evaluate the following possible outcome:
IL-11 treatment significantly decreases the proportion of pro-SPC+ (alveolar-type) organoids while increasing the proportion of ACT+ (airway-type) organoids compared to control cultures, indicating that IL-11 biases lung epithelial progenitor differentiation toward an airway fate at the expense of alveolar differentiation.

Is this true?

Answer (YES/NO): NO